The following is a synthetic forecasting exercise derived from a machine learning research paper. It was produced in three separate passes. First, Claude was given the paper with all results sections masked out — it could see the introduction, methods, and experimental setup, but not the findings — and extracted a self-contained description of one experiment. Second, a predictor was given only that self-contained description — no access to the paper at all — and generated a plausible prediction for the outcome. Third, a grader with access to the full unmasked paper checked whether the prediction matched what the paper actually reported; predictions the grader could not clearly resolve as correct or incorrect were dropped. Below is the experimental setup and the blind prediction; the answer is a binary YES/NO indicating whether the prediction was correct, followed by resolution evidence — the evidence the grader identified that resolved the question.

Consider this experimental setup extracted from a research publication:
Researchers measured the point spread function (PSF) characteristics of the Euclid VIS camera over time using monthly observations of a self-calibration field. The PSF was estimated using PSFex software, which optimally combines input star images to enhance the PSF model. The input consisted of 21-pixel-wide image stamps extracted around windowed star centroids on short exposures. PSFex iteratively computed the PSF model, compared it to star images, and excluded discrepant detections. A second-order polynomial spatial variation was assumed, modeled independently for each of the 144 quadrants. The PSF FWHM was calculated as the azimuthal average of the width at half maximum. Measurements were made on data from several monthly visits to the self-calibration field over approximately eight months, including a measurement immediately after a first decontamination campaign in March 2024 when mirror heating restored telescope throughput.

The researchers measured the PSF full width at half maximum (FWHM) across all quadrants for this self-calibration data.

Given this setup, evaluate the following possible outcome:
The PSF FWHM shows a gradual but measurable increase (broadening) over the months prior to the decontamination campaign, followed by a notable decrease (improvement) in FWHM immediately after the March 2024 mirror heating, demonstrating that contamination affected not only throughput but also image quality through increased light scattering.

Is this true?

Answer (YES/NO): NO